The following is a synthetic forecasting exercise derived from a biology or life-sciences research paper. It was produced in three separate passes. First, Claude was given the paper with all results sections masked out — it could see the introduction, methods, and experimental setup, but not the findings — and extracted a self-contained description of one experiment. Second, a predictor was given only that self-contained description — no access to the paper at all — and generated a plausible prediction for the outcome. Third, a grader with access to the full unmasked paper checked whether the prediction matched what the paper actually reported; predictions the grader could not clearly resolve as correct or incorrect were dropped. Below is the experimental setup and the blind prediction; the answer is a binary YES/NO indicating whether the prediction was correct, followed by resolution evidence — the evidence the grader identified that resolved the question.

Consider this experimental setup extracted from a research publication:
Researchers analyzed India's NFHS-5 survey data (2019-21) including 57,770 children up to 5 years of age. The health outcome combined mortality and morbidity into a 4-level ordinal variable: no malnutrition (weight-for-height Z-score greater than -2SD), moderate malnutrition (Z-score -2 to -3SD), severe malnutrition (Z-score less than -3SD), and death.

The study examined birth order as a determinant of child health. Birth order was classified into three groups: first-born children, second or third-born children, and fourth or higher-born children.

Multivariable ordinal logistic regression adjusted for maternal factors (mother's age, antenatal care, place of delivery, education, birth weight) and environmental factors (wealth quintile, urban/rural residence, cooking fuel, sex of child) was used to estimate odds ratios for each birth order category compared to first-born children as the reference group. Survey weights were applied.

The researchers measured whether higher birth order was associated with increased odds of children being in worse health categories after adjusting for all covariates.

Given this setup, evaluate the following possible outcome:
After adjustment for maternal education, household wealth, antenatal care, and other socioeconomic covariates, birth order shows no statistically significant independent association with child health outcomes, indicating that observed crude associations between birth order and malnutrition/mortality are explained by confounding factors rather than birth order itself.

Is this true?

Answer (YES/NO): NO